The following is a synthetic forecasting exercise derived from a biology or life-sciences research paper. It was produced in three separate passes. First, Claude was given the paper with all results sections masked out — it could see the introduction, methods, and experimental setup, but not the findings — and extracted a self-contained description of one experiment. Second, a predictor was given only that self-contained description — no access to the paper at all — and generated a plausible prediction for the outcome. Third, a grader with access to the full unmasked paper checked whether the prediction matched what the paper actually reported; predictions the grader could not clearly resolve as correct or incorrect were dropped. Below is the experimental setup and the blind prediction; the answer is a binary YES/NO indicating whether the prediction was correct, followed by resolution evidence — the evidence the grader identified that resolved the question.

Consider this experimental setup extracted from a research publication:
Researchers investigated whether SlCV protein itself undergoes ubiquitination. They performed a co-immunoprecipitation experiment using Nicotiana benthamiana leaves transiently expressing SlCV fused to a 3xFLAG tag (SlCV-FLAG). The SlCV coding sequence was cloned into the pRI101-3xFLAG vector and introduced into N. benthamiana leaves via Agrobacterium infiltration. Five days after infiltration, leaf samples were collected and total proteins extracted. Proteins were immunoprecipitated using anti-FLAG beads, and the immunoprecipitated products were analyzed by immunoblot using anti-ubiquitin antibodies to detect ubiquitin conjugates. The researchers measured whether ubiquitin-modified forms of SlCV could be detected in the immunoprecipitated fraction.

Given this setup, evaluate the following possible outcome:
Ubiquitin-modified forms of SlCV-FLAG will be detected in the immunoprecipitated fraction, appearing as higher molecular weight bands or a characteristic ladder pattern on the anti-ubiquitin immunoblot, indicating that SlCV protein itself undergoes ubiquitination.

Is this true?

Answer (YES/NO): YES